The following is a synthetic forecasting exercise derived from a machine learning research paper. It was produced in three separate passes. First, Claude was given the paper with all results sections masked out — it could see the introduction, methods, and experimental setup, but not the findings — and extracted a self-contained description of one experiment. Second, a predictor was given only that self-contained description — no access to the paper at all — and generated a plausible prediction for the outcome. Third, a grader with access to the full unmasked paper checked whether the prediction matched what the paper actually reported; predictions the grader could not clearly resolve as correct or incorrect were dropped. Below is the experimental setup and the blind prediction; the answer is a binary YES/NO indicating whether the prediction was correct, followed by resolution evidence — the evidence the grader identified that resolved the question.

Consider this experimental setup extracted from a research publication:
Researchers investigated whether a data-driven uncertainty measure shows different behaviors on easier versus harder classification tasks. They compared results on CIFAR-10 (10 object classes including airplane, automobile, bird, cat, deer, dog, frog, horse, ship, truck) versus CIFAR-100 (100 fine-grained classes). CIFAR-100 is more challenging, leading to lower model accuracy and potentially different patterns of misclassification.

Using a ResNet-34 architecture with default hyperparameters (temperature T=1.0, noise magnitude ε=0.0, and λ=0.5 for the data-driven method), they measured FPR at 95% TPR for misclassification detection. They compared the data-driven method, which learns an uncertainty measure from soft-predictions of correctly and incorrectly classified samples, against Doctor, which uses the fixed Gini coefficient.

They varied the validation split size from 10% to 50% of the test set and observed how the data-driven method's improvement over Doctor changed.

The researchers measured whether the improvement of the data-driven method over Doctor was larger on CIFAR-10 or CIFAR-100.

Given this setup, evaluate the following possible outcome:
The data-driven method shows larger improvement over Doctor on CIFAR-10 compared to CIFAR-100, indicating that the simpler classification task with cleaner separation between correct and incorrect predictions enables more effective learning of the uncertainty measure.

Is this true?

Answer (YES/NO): NO